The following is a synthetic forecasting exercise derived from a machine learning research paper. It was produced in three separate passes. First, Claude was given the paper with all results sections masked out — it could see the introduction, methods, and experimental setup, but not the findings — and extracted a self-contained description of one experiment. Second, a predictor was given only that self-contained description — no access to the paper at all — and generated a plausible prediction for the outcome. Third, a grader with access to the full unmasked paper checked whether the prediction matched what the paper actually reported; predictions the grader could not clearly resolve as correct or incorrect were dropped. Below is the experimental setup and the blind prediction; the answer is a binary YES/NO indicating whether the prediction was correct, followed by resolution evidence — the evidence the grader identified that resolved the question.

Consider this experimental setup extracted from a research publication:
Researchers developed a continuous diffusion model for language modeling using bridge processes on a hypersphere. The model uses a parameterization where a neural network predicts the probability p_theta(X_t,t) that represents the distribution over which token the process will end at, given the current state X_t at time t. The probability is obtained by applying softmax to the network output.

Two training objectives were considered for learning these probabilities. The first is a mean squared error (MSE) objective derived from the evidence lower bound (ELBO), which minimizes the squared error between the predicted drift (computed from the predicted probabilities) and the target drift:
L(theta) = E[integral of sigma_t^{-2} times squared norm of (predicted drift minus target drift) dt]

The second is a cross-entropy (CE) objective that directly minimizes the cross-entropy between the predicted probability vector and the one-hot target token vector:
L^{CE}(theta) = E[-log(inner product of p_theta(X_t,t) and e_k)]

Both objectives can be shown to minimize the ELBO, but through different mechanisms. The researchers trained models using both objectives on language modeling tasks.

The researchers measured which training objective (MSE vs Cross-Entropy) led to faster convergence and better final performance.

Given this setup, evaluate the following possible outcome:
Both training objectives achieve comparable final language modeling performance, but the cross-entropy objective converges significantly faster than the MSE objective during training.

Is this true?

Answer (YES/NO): NO